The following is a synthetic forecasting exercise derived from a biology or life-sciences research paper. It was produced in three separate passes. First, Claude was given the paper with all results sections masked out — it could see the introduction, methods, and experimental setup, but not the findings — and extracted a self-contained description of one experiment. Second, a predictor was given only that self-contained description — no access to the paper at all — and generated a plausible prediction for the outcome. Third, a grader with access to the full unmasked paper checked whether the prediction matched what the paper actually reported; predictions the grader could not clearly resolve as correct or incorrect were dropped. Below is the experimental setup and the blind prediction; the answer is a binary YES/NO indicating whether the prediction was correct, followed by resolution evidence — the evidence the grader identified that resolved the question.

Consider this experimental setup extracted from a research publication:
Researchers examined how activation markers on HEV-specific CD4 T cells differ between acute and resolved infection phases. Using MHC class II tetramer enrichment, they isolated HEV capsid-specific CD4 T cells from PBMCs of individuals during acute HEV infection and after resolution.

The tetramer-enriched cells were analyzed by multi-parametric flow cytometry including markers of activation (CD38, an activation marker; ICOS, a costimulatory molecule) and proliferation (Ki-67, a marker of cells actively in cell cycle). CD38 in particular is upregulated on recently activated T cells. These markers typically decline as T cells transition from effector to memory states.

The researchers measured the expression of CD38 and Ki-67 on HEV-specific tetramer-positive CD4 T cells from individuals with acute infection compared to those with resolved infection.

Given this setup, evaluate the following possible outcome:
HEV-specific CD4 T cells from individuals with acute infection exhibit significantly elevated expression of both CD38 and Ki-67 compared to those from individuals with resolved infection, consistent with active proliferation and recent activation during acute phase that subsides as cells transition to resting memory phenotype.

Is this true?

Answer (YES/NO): YES